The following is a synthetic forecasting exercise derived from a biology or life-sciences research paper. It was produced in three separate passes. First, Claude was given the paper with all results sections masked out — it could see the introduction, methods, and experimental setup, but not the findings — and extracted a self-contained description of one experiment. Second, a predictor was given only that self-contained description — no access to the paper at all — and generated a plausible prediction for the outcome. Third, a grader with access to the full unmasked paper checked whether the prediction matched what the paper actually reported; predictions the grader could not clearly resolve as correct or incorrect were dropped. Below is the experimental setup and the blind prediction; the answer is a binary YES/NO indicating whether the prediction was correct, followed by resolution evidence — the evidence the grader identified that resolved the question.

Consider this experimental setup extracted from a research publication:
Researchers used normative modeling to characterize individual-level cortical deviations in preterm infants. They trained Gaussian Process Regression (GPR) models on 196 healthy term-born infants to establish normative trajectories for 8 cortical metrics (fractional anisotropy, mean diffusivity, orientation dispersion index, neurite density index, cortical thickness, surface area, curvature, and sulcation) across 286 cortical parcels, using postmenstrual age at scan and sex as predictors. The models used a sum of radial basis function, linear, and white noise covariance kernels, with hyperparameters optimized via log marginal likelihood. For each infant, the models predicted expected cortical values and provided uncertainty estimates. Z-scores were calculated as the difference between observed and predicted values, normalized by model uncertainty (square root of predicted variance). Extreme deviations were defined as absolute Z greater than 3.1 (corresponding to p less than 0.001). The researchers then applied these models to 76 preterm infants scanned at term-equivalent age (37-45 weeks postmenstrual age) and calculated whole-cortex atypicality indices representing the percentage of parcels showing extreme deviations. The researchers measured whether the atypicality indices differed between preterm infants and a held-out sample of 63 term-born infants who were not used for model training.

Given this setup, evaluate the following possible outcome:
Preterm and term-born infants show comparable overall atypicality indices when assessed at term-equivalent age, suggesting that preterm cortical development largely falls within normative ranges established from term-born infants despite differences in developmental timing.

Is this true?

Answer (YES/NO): NO